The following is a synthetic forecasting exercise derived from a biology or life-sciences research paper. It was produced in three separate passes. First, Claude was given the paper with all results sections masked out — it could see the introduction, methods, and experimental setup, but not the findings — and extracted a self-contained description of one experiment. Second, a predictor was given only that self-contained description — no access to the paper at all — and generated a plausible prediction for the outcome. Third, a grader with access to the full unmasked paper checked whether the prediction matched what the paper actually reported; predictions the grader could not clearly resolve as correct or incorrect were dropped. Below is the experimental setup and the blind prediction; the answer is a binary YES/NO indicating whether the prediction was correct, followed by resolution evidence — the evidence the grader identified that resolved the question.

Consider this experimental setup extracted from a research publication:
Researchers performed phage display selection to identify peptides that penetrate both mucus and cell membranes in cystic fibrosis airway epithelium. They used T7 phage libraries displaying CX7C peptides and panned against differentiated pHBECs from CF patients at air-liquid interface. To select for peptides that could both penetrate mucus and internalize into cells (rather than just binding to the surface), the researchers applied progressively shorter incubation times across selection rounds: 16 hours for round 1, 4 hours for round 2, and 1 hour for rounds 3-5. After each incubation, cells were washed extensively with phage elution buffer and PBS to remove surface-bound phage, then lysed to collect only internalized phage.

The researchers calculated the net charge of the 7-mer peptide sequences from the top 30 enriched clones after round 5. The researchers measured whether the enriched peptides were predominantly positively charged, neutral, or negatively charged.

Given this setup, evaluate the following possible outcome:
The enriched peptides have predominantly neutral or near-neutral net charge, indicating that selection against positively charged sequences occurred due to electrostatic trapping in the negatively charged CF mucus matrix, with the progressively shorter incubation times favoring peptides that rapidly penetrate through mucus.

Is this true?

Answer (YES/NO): NO